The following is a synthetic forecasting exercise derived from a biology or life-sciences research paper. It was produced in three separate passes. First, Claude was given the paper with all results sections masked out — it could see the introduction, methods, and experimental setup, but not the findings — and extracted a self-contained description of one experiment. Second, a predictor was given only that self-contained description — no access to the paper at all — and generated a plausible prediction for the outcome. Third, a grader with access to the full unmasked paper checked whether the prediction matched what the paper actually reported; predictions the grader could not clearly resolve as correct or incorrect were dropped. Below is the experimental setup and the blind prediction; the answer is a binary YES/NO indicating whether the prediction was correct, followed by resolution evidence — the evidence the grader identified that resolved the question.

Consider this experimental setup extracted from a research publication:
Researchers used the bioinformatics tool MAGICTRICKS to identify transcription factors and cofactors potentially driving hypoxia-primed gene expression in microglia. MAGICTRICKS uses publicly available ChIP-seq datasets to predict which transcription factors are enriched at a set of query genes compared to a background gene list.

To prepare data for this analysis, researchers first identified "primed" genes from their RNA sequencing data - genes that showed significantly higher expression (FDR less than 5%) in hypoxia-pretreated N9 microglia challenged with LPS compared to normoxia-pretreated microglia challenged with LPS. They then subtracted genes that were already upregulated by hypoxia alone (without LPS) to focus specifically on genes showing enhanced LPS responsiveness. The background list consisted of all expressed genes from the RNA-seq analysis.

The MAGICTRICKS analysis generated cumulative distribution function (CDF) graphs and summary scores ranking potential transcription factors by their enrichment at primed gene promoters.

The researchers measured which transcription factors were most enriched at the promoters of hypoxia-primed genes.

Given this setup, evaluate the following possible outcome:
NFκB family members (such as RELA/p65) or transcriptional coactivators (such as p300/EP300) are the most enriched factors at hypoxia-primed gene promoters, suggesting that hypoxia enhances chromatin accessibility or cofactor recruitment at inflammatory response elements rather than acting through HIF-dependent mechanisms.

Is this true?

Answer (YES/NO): NO